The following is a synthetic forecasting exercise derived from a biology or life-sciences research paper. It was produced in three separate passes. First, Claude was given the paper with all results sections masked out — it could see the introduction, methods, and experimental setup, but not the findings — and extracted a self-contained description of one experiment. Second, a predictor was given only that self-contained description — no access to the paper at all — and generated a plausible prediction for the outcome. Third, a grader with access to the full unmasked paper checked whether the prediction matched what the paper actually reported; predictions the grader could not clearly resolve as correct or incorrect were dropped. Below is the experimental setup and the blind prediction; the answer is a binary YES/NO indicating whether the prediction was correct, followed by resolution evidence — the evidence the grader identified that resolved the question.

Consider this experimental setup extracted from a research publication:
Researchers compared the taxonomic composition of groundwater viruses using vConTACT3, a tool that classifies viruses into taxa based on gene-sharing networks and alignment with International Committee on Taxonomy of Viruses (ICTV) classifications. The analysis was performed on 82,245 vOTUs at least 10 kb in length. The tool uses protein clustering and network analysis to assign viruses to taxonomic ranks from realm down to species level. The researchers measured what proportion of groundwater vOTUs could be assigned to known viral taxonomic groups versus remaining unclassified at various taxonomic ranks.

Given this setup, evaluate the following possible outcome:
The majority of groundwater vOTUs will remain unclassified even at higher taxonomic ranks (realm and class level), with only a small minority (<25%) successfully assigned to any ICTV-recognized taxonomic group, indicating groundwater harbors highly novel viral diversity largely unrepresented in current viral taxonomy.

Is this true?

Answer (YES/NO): NO